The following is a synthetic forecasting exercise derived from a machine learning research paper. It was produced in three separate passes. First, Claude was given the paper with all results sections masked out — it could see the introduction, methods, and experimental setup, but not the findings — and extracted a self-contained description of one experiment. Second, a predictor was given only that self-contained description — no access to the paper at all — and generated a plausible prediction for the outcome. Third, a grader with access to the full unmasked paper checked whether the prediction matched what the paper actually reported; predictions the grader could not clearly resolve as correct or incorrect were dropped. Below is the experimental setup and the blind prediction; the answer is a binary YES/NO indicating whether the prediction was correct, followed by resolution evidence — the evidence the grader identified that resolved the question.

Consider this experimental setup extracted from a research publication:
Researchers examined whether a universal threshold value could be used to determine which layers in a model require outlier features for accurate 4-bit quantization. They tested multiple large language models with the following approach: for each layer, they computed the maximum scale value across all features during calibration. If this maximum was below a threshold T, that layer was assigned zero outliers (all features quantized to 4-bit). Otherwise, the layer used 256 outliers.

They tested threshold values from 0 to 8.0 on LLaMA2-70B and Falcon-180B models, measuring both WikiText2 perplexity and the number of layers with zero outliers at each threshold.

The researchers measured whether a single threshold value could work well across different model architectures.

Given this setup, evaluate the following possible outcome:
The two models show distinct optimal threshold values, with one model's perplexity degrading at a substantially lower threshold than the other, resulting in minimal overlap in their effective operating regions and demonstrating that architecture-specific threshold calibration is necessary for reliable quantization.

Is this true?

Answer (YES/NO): YES